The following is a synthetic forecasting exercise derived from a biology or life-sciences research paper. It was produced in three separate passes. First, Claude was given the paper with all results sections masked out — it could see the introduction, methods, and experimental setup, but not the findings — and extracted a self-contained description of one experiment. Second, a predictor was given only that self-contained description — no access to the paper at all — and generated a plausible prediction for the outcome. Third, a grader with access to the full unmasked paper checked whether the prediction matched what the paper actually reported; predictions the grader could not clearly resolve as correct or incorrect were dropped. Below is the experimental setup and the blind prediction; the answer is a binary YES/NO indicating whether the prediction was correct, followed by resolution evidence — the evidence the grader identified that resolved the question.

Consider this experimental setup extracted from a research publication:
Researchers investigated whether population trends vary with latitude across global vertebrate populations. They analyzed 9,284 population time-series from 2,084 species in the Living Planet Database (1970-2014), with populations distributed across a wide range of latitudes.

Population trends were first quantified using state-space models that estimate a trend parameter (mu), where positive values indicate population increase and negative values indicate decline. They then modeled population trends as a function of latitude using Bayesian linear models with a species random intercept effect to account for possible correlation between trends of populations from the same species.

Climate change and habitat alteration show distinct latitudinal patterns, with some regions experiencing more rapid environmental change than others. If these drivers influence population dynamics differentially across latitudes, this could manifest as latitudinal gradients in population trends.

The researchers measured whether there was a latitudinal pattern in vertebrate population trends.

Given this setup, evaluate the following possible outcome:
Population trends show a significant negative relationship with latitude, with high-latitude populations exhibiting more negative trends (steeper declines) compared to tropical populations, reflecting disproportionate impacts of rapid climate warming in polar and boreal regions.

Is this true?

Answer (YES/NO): NO